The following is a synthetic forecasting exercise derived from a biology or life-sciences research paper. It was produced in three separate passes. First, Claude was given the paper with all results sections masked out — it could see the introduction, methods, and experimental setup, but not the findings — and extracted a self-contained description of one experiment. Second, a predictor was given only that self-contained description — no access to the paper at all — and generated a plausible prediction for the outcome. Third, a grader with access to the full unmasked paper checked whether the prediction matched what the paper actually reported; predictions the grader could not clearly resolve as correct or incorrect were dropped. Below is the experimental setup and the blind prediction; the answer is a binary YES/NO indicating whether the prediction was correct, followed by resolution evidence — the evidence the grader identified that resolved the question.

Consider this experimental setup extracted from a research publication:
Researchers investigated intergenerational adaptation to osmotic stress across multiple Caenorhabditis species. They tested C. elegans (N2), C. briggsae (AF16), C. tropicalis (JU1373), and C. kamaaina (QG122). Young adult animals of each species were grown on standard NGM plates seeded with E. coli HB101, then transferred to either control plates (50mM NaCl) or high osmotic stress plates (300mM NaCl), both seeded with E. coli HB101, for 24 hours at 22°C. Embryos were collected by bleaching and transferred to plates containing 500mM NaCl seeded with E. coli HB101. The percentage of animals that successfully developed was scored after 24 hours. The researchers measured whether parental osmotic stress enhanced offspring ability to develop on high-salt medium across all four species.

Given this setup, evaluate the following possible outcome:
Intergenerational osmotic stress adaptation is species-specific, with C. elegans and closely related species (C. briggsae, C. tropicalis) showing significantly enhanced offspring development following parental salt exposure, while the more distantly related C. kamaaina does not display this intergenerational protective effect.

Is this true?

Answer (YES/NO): NO